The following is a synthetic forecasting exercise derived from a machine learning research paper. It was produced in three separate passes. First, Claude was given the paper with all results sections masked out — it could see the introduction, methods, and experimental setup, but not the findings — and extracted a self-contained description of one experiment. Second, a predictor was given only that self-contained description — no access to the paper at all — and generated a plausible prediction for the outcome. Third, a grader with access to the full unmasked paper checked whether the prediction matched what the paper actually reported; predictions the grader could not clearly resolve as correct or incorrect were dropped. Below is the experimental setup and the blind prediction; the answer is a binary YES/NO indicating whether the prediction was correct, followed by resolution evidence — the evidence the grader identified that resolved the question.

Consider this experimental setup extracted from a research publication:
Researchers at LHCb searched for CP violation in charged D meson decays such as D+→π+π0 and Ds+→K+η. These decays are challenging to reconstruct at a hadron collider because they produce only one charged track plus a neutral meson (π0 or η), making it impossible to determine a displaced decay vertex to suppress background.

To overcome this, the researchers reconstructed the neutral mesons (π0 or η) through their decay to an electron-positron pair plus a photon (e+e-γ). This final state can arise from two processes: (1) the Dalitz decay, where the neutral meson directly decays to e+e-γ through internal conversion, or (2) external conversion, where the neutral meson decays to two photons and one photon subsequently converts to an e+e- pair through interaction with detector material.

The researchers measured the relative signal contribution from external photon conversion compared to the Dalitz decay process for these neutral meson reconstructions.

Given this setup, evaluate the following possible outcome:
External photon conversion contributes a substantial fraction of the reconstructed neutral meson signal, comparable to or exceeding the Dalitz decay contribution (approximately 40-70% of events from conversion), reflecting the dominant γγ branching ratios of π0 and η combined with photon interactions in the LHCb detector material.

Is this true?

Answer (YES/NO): NO